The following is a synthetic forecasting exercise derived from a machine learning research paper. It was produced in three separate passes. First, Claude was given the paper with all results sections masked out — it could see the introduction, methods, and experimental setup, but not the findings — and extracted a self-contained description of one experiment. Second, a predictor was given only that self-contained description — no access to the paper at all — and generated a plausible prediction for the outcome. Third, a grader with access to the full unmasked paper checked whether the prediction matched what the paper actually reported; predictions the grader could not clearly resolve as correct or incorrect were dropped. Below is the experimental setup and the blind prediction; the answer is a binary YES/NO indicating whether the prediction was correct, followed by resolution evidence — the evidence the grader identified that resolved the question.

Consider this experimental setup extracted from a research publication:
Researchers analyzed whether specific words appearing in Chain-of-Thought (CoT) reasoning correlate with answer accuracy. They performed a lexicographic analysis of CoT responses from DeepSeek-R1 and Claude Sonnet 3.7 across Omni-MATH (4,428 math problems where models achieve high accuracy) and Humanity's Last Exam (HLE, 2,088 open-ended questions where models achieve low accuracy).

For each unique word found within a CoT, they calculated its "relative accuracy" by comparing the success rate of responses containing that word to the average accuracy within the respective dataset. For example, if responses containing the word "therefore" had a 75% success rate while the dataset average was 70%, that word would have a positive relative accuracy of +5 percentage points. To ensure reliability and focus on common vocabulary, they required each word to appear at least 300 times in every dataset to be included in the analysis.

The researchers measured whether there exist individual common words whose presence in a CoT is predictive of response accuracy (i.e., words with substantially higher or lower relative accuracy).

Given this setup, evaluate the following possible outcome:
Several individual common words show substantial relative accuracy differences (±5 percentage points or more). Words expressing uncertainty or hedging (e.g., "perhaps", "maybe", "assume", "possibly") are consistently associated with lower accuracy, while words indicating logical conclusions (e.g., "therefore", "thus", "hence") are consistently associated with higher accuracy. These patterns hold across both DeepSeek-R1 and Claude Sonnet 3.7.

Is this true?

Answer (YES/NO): NO